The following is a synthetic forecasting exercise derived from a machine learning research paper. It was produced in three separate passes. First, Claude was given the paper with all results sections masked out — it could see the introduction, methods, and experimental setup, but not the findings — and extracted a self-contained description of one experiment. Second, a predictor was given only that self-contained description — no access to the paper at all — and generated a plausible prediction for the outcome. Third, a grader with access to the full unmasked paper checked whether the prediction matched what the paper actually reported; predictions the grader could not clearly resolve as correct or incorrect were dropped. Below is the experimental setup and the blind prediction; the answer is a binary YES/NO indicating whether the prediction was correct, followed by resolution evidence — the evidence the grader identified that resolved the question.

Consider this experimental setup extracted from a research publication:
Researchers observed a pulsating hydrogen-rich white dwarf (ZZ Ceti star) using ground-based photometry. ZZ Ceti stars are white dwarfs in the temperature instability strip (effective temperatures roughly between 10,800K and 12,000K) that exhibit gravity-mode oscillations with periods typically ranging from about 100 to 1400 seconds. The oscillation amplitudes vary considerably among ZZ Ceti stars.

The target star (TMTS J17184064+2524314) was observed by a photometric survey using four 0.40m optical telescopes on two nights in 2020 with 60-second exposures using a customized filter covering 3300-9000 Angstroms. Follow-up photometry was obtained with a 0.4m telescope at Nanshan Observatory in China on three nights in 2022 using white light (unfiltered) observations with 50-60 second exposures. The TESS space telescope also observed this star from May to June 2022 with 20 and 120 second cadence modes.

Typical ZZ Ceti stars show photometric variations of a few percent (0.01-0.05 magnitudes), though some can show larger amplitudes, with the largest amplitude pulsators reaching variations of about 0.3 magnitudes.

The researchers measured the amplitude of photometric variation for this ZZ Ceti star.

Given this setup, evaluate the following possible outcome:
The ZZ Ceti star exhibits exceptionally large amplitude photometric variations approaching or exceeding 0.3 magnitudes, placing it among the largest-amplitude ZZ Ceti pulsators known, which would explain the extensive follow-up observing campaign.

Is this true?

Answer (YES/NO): YES